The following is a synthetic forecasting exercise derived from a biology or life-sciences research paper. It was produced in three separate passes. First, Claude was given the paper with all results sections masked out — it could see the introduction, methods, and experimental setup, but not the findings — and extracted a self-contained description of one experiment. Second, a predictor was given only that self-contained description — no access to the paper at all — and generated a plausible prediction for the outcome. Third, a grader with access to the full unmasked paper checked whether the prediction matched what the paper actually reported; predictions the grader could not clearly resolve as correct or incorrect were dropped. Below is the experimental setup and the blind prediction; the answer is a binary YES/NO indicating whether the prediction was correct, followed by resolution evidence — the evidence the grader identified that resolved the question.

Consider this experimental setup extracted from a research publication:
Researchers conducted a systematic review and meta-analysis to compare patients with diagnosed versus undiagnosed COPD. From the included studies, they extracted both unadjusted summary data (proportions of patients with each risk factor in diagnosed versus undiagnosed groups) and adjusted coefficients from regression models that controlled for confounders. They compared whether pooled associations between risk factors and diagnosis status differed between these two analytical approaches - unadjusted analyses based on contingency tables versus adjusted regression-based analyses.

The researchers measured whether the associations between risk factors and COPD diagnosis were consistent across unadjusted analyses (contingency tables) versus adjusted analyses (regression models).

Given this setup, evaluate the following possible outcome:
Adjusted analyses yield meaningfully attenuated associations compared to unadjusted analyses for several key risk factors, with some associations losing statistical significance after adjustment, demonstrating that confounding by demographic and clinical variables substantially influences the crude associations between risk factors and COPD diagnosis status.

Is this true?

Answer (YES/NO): YES